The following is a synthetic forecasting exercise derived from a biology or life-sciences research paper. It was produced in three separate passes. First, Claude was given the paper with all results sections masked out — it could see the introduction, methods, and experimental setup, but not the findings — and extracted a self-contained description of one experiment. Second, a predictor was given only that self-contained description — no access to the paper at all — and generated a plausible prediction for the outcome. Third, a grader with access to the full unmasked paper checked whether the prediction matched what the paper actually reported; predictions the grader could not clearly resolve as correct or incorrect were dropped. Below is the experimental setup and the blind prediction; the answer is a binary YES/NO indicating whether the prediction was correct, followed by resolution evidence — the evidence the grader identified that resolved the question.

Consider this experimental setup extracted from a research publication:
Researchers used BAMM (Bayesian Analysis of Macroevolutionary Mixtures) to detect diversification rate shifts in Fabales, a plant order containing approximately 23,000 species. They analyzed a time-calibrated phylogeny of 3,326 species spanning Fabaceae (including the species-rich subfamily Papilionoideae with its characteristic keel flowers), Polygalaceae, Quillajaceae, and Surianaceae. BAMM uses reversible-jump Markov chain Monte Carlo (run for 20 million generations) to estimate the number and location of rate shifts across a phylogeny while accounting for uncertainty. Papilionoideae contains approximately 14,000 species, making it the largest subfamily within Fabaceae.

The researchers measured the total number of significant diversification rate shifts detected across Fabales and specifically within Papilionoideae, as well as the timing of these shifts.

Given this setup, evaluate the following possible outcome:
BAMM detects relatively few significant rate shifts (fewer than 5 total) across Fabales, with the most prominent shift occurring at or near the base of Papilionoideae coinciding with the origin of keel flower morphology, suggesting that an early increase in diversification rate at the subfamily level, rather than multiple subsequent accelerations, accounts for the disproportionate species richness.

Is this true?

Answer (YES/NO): NO